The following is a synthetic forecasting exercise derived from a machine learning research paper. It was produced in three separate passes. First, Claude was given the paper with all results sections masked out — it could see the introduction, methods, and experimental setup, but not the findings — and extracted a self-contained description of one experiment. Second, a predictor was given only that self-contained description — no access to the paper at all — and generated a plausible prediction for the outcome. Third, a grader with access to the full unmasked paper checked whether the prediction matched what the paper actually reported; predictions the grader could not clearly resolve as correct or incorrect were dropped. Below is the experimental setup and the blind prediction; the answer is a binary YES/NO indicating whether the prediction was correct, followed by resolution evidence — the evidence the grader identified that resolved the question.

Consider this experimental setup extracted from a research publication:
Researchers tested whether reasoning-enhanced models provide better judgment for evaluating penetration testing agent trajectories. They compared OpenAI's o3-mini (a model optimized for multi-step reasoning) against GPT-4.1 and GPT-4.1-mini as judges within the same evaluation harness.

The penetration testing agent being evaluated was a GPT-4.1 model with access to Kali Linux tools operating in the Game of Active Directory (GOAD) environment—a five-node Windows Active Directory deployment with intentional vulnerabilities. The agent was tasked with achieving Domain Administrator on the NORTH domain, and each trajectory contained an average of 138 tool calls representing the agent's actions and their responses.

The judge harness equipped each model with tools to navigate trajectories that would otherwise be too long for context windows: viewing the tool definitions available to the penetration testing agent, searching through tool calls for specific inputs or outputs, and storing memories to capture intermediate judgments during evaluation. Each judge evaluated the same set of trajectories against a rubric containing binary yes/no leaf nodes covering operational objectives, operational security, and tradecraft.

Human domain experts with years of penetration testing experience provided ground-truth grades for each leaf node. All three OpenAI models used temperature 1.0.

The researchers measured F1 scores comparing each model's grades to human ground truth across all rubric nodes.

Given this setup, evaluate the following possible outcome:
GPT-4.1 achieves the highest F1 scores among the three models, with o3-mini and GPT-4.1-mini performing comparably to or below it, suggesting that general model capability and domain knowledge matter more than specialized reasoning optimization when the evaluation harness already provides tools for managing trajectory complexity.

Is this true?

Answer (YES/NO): YES